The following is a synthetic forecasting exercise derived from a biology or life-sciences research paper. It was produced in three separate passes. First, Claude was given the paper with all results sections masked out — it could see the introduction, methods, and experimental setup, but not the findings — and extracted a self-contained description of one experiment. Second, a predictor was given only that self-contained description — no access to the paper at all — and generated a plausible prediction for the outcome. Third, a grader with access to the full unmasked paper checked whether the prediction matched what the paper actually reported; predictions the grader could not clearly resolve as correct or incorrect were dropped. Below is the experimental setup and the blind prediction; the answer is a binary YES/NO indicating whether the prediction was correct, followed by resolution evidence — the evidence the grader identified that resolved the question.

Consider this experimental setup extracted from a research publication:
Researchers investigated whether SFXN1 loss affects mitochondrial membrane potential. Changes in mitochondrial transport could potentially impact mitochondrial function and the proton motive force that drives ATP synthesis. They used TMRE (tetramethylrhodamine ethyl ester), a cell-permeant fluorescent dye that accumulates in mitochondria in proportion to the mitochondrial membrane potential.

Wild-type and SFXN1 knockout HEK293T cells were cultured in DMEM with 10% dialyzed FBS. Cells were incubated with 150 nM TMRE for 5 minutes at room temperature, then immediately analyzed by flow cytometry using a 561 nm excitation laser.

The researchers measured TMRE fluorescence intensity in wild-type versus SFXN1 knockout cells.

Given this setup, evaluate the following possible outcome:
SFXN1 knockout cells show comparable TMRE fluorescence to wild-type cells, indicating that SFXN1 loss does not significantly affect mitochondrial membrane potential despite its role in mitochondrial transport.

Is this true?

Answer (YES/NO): NO